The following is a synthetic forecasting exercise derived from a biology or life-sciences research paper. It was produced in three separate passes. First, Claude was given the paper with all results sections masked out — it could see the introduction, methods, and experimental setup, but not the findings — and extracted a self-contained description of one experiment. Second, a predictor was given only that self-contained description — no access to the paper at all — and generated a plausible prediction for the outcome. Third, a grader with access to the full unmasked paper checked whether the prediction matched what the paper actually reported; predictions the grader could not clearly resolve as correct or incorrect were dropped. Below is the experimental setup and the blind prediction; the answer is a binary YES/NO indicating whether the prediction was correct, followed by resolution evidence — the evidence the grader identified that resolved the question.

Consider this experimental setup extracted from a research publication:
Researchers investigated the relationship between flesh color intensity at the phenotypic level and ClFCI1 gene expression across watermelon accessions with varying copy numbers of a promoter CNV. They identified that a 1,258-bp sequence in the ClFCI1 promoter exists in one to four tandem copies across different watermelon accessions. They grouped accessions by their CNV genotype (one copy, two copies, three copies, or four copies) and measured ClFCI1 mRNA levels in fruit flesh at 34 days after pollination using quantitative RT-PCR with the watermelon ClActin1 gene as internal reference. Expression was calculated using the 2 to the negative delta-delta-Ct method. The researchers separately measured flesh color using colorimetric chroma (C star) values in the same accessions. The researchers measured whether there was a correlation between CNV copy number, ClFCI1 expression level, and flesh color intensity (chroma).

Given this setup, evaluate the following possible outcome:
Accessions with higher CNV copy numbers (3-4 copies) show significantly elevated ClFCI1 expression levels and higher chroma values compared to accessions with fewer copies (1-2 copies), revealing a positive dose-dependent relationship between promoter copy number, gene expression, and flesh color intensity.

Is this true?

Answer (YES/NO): YES